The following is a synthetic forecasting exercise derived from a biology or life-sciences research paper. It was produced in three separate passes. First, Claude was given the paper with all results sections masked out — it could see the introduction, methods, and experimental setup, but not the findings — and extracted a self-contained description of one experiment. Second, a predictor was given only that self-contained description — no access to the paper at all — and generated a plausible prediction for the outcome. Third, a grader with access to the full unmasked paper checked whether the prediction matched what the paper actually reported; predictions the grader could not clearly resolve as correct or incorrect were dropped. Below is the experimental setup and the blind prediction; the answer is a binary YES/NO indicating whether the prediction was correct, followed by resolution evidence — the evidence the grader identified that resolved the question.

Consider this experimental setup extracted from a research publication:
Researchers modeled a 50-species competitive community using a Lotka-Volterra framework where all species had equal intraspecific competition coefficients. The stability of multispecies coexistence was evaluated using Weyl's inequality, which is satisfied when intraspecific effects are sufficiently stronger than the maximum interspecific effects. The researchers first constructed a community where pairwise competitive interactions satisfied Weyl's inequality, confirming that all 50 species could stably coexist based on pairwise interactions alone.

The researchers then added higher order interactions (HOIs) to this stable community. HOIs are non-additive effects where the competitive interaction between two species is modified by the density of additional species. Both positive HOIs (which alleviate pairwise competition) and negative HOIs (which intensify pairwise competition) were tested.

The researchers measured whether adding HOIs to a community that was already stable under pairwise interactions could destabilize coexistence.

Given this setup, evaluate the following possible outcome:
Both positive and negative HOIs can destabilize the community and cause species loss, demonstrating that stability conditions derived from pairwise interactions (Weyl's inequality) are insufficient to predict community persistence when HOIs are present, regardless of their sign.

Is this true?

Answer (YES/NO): YES